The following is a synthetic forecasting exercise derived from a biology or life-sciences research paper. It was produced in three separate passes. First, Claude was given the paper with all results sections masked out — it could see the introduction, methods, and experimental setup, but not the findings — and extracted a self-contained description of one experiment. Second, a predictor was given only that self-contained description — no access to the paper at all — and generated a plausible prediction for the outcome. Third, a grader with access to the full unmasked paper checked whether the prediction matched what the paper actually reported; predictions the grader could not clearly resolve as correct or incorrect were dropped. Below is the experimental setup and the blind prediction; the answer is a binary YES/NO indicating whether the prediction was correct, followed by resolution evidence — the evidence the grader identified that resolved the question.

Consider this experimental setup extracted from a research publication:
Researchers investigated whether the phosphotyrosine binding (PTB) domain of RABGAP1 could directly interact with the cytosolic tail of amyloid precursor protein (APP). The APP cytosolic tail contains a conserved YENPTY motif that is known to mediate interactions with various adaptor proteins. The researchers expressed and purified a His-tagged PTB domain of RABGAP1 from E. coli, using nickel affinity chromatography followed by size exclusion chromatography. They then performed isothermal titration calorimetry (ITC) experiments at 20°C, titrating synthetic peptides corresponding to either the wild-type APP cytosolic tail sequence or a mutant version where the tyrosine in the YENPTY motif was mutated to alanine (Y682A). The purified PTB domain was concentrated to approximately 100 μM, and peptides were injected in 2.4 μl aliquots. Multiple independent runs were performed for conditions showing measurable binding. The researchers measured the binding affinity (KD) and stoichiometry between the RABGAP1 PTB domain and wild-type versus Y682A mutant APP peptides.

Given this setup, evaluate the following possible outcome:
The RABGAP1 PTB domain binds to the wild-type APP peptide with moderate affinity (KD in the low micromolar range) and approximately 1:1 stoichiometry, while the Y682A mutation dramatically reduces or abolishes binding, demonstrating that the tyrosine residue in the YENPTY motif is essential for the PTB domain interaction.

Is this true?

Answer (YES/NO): NO